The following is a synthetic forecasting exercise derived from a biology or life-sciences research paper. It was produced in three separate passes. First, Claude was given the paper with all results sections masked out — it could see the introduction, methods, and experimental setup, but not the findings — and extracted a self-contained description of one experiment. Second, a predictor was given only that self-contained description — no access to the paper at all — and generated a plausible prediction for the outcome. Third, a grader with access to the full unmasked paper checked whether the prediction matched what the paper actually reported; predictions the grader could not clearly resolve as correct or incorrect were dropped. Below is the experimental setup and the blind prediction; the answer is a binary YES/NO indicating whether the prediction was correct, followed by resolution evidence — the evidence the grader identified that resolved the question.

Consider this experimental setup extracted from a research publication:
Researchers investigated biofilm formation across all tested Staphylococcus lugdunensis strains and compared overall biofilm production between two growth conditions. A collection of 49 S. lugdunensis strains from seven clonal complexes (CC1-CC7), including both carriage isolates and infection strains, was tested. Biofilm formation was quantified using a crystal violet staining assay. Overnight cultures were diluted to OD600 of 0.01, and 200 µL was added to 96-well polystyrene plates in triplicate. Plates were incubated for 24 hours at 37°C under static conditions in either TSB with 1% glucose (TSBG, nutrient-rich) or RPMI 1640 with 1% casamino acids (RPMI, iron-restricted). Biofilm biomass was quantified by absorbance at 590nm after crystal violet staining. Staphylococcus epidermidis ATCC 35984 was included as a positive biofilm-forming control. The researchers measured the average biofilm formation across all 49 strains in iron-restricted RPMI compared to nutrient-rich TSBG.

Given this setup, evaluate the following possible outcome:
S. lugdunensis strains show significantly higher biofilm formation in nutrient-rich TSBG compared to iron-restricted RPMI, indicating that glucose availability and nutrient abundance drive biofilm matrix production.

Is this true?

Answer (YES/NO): YES